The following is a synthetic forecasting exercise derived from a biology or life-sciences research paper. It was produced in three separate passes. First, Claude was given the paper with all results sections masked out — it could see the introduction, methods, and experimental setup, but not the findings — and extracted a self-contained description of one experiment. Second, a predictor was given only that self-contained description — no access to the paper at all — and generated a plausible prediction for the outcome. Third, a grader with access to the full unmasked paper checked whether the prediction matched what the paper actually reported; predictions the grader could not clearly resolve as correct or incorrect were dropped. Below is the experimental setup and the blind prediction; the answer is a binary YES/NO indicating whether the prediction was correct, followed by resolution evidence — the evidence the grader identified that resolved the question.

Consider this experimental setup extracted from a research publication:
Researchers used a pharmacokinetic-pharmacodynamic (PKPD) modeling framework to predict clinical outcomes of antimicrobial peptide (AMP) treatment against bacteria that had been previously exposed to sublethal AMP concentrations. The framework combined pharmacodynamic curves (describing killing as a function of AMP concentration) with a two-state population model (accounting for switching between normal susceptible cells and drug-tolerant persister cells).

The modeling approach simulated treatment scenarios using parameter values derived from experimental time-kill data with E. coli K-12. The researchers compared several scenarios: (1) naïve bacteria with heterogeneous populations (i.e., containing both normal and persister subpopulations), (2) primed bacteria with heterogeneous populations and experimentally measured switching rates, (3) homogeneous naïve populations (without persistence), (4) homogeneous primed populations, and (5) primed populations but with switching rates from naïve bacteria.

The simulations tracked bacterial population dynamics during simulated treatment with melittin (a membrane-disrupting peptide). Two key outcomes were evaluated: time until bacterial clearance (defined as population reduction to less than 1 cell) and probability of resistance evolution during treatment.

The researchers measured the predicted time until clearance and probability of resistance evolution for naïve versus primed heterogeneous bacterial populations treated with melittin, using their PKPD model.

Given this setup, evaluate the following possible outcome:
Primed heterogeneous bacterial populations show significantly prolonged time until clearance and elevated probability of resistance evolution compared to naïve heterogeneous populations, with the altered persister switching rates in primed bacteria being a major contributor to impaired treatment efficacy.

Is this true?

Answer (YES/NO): NO